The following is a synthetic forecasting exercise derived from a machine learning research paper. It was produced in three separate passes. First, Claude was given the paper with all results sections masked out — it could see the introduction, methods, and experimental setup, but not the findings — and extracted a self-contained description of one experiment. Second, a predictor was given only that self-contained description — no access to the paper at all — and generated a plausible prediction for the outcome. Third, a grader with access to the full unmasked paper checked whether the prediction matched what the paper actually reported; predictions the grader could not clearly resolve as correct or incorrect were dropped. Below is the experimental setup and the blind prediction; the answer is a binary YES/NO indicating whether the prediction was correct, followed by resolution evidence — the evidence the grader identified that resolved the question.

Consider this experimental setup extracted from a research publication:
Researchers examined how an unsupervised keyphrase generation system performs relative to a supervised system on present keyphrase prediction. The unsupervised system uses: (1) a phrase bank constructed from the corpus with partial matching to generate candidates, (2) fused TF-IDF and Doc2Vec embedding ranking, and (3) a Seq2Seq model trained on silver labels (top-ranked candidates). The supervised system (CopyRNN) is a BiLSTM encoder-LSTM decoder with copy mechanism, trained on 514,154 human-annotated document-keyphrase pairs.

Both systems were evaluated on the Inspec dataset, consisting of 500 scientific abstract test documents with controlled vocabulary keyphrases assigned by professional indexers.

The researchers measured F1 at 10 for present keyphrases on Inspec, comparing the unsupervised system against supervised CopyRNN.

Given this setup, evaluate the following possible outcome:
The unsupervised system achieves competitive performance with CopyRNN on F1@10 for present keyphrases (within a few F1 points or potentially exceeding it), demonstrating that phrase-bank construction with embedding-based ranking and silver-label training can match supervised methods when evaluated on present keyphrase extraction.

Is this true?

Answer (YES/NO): YES